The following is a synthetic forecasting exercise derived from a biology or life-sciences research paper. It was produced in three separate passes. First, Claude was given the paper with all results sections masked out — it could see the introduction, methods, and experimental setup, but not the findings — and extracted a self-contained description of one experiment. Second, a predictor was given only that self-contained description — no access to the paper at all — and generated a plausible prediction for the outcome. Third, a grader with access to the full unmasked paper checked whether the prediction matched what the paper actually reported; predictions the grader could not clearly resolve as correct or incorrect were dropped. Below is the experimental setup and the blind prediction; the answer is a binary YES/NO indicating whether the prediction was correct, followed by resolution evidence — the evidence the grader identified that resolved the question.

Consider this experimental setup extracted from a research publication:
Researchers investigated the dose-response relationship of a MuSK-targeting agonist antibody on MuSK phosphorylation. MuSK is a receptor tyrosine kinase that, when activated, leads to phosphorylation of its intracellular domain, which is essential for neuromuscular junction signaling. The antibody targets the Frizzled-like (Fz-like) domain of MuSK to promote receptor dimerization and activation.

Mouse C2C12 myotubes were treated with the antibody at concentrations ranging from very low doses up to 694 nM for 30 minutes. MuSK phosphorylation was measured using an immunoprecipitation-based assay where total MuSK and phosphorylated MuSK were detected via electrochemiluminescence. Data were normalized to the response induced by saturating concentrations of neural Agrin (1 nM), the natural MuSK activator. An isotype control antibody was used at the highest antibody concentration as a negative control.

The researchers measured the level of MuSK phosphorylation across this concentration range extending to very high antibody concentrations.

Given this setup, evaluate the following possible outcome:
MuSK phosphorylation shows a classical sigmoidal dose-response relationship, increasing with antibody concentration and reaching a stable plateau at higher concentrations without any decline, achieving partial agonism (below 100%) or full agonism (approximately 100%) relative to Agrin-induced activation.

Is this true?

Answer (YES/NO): NO